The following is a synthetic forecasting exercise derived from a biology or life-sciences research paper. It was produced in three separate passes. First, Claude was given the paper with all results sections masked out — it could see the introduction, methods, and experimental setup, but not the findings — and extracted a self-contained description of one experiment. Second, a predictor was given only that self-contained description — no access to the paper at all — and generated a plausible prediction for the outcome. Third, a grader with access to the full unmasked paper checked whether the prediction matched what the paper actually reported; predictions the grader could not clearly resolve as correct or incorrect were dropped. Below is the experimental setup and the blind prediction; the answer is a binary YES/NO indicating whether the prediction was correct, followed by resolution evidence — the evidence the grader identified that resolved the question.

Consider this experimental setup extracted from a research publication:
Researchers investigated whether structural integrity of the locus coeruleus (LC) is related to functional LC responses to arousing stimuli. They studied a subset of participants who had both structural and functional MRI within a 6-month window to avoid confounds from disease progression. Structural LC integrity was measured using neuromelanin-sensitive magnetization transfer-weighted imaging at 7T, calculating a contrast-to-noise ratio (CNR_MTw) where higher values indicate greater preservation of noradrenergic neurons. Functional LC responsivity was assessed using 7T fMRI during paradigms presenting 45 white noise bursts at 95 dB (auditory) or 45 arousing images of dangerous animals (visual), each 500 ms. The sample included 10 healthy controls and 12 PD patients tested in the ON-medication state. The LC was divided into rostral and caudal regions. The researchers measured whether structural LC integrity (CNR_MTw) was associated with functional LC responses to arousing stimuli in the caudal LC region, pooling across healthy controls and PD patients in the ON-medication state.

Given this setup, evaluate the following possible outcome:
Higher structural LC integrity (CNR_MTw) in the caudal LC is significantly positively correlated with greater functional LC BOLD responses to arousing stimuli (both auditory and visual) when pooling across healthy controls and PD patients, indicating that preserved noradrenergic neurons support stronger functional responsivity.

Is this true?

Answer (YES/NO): YES